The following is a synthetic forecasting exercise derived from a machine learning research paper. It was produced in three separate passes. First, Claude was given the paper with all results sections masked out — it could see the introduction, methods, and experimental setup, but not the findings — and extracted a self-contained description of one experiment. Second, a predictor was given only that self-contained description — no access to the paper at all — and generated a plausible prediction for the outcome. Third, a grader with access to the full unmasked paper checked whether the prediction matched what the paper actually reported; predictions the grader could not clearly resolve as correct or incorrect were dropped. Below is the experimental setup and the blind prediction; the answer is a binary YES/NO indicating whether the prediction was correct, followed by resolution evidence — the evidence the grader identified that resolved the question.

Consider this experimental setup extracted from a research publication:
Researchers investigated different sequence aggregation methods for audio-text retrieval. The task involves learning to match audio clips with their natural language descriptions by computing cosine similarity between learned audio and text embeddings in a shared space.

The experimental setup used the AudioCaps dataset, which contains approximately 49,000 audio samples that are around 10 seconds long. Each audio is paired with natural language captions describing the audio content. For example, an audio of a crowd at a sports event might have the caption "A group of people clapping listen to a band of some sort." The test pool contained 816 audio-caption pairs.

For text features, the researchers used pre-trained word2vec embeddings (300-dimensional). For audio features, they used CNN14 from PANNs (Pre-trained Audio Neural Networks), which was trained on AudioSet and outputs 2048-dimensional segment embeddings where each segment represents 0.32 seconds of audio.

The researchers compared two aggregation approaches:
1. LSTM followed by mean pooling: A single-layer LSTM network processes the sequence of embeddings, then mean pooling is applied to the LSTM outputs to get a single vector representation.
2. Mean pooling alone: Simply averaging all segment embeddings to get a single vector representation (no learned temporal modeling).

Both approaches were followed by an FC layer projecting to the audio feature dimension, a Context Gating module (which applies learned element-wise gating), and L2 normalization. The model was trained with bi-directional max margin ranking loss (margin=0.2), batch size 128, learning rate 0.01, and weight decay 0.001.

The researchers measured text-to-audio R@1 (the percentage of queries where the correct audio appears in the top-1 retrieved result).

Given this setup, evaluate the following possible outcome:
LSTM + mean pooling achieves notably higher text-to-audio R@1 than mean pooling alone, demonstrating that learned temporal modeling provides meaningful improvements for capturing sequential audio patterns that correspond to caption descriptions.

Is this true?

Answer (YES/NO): NO